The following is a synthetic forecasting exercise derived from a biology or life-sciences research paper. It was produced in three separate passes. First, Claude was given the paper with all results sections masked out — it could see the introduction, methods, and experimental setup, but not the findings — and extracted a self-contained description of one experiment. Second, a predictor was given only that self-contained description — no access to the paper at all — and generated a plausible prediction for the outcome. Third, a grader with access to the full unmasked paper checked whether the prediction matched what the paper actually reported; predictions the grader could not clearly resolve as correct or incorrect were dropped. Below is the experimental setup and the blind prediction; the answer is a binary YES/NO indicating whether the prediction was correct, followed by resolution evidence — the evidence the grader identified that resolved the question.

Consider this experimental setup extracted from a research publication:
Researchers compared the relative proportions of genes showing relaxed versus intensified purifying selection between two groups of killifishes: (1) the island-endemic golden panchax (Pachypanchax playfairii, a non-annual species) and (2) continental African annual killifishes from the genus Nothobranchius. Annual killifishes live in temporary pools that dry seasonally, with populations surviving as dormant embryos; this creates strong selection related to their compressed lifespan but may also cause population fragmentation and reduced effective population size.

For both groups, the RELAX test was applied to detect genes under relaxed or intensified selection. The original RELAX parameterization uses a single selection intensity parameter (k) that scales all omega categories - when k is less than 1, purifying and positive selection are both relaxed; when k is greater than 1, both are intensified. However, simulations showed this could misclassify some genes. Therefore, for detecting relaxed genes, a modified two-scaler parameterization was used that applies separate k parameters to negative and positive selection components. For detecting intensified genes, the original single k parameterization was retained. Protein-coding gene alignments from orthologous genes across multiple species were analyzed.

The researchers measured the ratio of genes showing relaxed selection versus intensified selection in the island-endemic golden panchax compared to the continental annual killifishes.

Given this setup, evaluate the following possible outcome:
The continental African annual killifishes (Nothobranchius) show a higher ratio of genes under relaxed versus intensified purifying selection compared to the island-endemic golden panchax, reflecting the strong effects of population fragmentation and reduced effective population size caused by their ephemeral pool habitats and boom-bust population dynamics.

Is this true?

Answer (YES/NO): YES